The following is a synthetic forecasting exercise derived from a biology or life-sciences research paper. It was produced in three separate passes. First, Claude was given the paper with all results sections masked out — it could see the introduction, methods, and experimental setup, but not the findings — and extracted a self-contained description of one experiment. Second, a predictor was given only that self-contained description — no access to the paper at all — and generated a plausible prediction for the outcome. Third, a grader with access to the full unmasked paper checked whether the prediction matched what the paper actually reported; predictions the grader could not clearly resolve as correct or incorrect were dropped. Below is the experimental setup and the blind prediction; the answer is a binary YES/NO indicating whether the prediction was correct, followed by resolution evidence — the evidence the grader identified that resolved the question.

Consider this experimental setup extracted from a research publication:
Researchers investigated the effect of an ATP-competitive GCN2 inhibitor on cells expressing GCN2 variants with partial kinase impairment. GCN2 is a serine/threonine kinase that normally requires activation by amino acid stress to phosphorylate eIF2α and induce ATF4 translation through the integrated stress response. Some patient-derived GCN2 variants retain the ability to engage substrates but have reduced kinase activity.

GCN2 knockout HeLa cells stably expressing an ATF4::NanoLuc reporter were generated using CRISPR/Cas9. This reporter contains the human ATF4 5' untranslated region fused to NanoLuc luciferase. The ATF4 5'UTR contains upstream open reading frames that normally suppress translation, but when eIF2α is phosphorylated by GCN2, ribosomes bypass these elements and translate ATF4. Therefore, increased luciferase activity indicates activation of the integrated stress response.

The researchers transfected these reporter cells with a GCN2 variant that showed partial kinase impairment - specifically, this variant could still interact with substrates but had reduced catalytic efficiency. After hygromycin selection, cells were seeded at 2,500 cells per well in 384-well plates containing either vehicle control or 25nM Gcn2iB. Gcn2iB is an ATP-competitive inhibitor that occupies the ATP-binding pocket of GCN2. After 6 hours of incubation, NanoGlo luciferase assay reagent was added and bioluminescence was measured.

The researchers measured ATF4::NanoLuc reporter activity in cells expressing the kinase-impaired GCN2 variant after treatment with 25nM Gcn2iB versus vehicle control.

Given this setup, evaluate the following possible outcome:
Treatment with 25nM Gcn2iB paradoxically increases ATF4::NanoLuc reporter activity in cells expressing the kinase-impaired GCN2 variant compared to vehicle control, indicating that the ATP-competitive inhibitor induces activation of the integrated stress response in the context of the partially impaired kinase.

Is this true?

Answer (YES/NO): YES